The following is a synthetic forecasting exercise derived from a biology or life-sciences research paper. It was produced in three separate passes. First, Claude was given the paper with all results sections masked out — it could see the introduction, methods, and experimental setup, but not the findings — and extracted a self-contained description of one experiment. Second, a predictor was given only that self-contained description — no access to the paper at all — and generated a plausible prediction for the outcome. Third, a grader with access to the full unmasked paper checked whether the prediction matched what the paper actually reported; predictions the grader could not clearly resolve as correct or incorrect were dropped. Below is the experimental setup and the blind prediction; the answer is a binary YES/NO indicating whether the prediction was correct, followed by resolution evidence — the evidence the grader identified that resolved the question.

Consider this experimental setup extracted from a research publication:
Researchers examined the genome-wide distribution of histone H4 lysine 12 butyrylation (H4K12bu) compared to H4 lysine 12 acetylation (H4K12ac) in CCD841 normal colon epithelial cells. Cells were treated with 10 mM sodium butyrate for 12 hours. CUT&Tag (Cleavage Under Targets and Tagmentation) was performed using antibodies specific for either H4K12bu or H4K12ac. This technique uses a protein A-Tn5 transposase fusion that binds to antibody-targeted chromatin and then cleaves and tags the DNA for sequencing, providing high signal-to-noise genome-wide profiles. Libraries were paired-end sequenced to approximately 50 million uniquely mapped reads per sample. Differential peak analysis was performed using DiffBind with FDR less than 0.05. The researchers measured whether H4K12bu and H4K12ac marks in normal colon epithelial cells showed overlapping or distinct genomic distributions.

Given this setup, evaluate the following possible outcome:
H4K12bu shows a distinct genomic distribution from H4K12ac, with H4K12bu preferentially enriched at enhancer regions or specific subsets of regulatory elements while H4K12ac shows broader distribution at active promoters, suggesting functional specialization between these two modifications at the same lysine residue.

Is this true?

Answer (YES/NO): YES